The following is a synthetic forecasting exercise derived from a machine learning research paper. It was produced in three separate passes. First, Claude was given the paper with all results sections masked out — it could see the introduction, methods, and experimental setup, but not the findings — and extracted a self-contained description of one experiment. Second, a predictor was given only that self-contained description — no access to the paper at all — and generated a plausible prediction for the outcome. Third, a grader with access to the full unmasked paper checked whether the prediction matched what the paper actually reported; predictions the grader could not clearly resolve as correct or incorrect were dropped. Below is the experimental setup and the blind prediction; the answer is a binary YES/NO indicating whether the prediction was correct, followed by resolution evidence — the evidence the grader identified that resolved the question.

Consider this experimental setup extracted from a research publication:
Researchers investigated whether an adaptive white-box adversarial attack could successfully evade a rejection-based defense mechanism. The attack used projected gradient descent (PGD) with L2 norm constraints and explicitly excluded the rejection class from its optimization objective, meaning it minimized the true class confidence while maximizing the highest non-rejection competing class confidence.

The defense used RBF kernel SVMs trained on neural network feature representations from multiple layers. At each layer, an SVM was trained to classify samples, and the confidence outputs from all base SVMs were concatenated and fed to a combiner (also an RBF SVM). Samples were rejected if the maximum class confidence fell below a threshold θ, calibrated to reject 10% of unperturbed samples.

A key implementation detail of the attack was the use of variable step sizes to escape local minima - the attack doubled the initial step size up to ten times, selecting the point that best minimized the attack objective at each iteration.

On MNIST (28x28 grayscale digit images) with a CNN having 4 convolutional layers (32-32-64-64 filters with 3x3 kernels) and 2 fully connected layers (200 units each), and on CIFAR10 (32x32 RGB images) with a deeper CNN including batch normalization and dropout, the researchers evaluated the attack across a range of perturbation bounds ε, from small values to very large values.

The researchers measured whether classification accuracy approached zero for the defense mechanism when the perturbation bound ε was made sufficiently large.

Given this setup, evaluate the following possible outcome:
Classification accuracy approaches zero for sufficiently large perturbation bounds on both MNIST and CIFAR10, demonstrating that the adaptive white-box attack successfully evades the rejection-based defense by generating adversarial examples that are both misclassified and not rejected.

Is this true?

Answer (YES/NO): YES